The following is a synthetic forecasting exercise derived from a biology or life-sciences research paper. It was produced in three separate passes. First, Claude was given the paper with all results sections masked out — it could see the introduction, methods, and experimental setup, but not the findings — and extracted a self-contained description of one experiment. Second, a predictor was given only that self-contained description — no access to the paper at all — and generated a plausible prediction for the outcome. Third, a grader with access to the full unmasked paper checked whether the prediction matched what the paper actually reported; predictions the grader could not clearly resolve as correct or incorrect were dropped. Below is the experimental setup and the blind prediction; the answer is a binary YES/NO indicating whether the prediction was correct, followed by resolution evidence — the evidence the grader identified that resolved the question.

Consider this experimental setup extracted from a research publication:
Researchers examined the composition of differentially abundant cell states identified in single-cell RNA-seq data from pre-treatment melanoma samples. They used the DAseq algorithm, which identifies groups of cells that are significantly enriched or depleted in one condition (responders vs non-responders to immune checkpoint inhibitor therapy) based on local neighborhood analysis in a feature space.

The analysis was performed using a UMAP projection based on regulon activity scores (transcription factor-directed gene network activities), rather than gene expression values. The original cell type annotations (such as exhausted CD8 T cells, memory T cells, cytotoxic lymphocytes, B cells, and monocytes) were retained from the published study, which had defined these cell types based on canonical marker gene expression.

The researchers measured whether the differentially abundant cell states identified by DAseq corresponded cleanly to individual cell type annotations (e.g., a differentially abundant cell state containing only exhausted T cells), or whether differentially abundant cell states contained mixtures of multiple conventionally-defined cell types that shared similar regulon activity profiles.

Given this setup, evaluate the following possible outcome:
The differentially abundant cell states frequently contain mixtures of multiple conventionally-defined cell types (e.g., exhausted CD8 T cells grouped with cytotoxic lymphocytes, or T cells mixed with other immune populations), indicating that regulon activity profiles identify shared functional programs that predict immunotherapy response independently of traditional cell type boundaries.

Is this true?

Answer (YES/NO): NO